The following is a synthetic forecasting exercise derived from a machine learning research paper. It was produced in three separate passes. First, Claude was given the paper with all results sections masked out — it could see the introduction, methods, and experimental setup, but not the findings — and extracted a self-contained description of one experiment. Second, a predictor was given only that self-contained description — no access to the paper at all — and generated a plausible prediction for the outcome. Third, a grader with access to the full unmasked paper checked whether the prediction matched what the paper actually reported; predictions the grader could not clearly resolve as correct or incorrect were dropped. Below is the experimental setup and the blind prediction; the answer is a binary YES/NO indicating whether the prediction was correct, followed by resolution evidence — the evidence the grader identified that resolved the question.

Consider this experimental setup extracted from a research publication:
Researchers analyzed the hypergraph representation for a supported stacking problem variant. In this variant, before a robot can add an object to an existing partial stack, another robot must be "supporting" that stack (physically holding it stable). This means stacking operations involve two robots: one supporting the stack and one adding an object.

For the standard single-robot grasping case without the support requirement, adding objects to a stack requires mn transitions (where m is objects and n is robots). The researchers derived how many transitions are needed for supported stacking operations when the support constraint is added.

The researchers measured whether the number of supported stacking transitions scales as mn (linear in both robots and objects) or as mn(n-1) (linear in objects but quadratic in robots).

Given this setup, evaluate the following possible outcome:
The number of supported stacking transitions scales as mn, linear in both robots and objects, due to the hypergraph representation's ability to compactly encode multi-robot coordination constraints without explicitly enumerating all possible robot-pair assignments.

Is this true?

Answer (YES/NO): NO